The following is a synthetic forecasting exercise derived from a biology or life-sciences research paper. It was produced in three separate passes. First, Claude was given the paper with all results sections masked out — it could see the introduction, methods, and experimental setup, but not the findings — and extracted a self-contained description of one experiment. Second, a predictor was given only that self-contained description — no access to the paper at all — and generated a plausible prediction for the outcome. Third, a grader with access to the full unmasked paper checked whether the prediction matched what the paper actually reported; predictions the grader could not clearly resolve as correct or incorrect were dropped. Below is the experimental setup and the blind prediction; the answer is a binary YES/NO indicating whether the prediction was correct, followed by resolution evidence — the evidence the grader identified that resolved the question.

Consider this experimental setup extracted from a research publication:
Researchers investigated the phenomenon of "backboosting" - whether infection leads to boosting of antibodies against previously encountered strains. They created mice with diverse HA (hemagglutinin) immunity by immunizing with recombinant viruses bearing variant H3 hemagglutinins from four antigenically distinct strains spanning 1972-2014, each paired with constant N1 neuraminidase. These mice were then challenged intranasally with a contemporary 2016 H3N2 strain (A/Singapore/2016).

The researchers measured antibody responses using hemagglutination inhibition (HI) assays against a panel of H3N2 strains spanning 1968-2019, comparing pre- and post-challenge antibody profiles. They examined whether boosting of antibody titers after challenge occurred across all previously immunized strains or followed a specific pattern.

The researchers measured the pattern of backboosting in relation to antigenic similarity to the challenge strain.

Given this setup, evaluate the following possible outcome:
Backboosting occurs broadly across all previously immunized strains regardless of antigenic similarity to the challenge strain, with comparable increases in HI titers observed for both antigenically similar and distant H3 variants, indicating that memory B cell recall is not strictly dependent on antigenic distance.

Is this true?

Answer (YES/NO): NO